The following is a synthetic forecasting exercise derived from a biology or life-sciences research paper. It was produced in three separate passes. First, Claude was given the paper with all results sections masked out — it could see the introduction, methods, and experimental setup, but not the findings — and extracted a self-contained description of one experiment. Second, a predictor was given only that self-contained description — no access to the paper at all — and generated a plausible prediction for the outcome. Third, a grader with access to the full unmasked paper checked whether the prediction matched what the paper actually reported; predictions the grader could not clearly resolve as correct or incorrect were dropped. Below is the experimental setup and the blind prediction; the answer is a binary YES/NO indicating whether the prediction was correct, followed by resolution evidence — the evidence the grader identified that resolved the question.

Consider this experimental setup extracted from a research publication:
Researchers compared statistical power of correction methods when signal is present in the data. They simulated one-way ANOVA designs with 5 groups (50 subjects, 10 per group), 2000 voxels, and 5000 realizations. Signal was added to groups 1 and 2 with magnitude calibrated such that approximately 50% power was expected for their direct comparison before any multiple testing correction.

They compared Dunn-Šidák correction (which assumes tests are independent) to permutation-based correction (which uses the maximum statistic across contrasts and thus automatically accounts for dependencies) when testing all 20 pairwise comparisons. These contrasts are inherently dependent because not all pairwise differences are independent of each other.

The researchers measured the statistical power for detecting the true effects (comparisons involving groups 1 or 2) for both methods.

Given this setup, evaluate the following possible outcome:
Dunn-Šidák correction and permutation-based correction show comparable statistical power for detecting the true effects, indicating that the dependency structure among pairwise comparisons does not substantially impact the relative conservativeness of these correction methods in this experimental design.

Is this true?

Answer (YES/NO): NO